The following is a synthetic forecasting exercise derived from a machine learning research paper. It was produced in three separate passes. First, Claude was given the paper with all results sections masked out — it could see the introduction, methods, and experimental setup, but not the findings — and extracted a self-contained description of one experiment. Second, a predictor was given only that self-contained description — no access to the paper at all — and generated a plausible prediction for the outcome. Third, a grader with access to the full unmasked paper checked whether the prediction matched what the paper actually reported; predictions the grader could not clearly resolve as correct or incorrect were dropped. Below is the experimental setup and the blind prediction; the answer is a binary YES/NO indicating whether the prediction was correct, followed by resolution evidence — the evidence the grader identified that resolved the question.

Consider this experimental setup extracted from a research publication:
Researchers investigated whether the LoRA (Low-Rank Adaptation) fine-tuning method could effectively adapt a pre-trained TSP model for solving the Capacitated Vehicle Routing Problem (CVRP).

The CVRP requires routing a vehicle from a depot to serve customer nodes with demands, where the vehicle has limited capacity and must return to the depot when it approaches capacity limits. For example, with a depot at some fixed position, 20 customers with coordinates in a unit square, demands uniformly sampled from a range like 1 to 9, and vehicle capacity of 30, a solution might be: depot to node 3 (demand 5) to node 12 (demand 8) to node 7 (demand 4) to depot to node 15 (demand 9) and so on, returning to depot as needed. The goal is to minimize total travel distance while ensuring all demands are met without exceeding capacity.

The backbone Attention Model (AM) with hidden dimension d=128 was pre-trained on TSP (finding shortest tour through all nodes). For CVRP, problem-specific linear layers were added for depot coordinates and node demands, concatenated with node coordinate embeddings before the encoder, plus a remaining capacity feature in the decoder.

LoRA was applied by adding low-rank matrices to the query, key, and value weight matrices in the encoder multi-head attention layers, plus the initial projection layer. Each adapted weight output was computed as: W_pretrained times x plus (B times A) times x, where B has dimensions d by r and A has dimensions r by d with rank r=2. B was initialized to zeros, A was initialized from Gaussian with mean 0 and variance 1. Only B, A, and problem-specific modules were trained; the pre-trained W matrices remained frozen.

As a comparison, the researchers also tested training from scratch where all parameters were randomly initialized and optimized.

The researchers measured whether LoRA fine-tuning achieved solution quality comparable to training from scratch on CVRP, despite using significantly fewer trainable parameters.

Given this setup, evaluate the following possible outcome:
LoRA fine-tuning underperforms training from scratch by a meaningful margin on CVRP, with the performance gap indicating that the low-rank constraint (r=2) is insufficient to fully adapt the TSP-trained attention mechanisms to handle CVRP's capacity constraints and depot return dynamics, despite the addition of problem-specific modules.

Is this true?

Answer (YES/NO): NO